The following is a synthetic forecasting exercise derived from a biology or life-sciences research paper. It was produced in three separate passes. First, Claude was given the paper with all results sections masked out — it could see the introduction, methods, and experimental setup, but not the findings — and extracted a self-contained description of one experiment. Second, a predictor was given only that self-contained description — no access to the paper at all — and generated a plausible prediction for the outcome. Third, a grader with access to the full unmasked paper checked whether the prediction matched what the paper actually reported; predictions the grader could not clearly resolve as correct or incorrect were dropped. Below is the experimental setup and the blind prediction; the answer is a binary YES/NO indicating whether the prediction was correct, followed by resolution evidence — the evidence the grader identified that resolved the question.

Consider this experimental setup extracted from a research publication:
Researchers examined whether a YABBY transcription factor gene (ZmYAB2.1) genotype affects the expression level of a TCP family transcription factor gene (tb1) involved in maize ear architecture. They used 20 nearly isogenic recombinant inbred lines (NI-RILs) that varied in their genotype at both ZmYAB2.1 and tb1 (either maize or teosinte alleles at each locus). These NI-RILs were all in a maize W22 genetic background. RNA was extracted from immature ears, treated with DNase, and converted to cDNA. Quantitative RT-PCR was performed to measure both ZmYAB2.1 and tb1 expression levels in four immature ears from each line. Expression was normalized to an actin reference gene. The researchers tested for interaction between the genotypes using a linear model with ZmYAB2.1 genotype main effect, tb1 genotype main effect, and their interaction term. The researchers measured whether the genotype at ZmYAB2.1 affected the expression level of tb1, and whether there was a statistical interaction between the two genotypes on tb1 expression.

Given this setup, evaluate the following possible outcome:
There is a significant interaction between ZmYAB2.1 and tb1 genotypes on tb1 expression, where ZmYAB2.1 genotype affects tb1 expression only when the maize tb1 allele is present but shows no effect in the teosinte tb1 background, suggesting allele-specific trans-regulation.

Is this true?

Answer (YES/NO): NO